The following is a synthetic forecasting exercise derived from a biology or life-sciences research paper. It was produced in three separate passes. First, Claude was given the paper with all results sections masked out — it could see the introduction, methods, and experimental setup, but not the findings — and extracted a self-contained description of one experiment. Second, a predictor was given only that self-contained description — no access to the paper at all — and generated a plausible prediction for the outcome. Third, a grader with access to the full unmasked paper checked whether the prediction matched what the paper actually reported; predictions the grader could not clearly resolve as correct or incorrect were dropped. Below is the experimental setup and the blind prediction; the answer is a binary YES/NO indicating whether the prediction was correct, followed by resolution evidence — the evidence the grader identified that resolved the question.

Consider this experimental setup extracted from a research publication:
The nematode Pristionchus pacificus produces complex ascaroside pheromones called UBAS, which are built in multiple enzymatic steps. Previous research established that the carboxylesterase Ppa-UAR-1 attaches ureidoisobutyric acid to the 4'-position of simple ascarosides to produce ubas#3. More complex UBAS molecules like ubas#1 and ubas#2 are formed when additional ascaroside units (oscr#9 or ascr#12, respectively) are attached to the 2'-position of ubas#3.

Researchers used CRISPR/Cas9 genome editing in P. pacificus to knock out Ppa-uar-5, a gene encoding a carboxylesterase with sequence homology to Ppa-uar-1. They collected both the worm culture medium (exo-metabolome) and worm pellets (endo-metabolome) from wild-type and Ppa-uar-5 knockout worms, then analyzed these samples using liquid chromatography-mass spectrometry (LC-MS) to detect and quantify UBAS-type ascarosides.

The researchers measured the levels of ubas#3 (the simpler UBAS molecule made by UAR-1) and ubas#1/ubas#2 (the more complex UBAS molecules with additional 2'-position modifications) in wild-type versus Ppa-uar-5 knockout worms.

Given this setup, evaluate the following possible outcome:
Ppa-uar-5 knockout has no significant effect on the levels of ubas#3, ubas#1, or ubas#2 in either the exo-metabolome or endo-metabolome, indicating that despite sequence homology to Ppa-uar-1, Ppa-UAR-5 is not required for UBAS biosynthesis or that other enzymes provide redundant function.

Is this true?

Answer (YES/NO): NO